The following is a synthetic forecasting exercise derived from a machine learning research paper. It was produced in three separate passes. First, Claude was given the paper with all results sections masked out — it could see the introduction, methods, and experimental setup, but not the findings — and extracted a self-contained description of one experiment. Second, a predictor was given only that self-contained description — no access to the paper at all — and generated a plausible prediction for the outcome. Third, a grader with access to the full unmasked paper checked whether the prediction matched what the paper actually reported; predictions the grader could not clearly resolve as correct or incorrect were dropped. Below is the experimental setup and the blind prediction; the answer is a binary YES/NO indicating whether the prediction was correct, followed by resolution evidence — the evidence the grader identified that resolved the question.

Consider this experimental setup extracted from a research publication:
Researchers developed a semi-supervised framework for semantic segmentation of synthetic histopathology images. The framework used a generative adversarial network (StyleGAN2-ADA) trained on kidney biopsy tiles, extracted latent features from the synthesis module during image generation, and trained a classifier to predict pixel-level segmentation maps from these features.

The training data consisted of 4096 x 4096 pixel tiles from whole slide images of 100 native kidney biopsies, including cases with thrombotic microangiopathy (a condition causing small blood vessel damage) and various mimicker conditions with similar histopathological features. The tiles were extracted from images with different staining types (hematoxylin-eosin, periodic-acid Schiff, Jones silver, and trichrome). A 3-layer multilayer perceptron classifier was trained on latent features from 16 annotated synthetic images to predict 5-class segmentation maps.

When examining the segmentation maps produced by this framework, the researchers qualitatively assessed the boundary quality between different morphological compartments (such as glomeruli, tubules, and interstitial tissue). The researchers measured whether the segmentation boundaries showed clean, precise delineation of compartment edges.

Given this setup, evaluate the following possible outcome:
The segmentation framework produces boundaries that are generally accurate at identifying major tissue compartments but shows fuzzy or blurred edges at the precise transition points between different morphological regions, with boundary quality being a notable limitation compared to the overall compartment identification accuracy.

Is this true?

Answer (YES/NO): YES